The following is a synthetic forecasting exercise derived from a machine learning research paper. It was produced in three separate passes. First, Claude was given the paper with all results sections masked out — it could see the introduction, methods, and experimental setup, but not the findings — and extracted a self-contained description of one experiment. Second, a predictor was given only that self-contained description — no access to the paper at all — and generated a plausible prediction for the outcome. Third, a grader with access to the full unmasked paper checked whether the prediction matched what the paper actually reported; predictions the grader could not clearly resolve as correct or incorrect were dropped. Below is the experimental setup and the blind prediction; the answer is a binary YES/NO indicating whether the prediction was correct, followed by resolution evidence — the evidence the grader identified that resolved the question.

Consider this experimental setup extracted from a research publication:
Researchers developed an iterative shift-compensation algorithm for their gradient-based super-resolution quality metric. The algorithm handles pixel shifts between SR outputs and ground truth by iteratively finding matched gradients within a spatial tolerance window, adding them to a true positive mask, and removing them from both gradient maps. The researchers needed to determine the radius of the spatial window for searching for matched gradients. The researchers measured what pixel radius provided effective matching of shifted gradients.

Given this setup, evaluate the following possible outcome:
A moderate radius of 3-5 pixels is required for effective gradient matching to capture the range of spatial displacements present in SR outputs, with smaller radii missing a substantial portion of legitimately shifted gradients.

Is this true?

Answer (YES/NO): YES